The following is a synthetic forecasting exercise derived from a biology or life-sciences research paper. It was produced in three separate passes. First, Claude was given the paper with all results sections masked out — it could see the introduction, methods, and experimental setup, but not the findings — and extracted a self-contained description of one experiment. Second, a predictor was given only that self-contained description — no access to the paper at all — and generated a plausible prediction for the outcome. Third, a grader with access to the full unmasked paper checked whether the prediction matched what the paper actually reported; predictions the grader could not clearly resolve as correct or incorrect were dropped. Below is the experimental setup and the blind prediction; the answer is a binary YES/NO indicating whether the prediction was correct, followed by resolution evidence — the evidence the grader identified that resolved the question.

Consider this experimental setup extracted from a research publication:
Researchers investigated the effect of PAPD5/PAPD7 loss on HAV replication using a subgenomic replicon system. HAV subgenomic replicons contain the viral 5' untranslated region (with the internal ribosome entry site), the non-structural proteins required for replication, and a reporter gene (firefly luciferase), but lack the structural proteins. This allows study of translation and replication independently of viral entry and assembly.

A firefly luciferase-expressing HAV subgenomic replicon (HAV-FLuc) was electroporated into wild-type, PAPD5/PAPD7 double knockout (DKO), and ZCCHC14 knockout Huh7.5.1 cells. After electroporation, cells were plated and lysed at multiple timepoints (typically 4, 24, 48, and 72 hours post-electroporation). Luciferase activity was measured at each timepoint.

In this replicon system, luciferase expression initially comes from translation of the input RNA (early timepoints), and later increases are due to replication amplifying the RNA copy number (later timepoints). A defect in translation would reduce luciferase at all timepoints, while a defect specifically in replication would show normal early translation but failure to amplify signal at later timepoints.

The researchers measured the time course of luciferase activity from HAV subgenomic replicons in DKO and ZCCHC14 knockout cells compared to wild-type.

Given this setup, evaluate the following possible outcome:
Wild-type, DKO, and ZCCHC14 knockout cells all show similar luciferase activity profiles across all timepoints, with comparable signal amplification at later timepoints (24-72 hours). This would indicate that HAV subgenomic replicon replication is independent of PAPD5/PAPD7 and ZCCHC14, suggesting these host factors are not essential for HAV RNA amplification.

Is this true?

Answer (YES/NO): NO